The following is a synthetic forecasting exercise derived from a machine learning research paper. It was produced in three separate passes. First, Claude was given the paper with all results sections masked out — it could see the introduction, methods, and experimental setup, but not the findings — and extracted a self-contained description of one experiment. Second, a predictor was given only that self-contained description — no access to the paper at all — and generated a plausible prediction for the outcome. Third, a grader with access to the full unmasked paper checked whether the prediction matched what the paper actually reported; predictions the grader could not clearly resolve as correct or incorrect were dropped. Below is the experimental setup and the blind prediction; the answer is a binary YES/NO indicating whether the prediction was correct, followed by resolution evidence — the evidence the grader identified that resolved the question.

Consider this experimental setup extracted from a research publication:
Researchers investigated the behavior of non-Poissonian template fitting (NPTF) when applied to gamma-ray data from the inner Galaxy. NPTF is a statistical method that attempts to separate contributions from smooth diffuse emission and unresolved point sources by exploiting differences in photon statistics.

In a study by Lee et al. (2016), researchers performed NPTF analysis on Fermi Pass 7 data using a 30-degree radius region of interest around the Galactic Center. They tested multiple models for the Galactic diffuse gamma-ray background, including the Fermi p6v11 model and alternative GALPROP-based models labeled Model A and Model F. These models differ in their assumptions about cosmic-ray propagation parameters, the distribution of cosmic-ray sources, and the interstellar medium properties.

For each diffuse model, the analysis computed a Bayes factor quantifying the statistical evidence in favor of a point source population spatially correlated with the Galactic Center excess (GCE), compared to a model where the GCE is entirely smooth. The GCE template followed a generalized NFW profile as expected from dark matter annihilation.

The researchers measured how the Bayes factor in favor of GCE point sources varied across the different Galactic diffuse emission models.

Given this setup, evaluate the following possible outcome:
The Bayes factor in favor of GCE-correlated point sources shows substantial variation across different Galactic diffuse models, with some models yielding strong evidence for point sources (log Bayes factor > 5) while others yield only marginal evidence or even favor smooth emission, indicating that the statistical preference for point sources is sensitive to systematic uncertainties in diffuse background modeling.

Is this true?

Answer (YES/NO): NO